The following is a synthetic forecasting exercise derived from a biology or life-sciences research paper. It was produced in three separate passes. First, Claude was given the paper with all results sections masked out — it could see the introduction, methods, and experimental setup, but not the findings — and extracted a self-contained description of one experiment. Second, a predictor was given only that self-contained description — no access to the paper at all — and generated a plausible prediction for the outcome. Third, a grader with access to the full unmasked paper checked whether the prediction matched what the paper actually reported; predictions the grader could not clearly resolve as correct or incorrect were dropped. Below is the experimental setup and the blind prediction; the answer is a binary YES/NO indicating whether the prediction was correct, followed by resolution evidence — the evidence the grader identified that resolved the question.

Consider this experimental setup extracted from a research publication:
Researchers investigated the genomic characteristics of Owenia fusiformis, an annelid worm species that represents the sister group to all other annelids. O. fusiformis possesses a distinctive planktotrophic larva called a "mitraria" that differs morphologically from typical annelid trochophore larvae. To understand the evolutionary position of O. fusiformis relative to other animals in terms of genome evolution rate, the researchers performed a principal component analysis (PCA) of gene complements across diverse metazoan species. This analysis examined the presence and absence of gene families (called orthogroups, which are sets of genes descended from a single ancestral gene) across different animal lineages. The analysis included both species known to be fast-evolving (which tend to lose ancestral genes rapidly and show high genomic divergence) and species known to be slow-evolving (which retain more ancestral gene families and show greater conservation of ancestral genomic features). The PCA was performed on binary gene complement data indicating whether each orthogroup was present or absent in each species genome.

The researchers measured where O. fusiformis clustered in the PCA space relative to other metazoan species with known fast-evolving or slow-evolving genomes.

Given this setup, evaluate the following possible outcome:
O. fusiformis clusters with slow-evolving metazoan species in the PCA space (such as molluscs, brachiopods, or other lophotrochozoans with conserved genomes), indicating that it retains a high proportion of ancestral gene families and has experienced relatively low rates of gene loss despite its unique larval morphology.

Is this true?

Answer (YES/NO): YES